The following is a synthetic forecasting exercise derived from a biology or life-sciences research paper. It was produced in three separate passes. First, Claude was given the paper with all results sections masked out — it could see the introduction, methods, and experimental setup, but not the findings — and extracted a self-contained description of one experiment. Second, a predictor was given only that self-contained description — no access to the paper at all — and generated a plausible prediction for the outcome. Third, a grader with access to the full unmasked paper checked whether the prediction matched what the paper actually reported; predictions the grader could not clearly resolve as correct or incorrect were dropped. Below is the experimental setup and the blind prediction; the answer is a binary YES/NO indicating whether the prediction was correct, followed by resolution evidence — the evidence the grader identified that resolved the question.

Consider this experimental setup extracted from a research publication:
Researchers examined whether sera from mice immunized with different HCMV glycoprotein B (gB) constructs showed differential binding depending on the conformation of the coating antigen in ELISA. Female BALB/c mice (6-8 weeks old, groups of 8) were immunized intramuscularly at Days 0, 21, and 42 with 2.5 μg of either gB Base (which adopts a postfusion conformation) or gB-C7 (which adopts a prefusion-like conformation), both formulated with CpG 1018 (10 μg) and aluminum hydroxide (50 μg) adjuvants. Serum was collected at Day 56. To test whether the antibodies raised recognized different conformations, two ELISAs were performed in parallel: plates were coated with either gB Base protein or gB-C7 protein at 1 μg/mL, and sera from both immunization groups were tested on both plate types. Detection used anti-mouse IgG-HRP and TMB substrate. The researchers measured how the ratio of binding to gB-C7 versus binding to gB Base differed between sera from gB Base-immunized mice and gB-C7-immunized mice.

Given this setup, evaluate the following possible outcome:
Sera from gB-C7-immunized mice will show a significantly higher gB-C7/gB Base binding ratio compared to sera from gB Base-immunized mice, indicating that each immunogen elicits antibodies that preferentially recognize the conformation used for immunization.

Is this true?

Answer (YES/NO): NO